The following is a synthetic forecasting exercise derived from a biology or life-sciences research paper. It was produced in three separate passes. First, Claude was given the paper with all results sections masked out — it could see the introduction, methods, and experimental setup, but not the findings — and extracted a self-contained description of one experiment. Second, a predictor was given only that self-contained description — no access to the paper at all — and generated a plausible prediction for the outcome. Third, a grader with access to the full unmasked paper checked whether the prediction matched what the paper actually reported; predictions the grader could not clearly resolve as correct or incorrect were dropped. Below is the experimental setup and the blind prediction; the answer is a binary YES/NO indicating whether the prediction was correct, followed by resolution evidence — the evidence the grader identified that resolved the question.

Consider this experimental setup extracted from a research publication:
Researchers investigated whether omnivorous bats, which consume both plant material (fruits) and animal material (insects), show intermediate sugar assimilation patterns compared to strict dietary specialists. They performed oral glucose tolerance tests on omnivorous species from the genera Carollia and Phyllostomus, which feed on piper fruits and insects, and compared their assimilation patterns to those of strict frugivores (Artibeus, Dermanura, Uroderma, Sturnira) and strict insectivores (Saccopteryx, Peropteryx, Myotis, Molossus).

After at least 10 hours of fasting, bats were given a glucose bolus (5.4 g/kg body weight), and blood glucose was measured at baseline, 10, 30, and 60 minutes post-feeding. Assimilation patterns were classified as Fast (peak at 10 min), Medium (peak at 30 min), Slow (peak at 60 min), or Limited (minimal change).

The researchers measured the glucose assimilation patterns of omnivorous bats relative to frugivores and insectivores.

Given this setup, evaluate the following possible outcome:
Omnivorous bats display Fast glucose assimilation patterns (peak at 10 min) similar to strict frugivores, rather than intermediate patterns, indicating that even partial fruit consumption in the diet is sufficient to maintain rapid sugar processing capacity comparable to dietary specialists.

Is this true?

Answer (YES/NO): NO